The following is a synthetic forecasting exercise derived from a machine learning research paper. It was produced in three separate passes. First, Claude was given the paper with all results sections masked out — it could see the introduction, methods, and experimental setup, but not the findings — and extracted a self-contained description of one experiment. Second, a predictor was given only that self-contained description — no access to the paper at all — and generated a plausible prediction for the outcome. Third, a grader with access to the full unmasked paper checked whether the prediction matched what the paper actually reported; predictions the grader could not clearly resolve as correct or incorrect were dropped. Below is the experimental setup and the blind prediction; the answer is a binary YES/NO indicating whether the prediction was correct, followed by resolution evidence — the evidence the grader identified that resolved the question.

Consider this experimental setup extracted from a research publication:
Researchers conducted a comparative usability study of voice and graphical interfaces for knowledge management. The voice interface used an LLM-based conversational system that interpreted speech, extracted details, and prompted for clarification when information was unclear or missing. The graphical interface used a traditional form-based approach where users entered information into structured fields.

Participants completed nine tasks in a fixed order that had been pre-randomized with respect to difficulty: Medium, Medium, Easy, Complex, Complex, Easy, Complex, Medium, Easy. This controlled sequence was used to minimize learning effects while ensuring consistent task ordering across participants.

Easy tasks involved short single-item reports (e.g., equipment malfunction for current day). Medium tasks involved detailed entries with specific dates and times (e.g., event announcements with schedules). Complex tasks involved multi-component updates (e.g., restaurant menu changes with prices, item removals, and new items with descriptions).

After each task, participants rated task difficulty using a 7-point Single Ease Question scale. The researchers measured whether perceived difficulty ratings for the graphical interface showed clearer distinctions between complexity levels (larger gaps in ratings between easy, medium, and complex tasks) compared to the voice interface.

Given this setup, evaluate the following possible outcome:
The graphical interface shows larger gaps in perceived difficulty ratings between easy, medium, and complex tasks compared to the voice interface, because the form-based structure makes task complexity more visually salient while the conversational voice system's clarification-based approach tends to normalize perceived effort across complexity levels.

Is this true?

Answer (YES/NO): NO